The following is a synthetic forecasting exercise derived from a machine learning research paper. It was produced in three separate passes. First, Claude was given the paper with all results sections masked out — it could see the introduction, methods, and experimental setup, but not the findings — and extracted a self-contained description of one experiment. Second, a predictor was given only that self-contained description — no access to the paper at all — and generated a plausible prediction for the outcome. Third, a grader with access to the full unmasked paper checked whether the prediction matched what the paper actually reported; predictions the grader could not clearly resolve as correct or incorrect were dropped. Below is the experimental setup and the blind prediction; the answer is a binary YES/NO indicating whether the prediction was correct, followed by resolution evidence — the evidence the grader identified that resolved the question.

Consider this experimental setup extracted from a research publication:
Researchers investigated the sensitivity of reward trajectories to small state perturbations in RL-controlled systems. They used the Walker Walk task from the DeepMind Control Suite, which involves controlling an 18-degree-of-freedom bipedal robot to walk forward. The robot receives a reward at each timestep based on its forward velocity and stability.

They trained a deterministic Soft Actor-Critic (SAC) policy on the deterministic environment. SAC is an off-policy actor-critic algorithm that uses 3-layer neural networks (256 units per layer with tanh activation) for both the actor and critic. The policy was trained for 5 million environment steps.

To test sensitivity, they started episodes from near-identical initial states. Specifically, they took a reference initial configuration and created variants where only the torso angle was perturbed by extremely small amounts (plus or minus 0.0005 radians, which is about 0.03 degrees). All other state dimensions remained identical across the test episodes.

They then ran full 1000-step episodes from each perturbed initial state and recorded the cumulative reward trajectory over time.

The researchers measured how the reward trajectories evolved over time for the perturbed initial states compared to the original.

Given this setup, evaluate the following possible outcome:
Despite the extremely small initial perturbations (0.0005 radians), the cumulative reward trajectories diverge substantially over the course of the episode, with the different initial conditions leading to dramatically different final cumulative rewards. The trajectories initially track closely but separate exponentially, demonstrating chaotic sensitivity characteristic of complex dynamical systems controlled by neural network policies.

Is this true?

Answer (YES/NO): YES